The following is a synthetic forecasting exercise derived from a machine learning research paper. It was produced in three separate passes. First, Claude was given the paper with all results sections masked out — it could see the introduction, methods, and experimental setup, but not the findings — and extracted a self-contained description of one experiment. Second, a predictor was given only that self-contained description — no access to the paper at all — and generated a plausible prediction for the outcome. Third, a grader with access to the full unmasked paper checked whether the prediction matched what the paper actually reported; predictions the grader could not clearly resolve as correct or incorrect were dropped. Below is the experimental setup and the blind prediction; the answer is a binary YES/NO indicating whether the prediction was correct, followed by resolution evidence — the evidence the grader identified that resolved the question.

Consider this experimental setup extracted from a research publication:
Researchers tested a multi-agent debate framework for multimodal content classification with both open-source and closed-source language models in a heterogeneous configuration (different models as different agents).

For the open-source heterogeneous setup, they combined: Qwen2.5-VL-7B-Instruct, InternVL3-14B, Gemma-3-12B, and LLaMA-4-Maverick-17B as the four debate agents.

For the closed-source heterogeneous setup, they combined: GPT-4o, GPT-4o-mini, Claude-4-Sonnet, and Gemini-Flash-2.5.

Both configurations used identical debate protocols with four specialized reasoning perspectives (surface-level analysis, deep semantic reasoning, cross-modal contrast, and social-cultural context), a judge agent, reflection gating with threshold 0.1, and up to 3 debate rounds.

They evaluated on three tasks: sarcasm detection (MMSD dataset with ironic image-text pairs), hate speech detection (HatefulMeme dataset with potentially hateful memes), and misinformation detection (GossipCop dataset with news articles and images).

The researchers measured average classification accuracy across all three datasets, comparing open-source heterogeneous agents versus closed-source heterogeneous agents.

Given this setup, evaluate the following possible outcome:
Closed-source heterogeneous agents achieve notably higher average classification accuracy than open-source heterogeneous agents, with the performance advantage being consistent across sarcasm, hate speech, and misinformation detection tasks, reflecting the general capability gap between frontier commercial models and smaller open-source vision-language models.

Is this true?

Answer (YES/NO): YES